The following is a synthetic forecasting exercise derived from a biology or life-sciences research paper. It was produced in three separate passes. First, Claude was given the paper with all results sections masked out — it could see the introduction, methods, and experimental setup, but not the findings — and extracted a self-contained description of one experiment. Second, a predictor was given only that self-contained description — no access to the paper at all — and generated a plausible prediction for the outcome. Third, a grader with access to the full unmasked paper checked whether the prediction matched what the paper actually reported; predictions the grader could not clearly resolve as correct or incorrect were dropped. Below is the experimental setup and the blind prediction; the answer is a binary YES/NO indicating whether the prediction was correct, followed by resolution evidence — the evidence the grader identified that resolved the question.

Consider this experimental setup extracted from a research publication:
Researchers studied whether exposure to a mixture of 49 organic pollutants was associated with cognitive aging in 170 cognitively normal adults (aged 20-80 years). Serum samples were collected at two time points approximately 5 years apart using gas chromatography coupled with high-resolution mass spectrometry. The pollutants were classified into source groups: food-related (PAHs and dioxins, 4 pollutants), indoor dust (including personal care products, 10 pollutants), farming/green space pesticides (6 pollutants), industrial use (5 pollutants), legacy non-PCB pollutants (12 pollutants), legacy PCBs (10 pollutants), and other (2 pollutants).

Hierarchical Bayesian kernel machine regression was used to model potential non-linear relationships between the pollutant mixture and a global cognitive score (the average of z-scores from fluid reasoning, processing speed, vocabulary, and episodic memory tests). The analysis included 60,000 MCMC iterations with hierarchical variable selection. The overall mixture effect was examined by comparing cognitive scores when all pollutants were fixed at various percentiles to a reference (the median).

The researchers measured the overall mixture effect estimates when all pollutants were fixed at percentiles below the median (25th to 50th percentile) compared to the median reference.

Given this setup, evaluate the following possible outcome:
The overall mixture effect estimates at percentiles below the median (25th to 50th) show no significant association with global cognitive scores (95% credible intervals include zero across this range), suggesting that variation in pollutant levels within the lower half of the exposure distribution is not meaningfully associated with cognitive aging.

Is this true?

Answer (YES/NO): NO